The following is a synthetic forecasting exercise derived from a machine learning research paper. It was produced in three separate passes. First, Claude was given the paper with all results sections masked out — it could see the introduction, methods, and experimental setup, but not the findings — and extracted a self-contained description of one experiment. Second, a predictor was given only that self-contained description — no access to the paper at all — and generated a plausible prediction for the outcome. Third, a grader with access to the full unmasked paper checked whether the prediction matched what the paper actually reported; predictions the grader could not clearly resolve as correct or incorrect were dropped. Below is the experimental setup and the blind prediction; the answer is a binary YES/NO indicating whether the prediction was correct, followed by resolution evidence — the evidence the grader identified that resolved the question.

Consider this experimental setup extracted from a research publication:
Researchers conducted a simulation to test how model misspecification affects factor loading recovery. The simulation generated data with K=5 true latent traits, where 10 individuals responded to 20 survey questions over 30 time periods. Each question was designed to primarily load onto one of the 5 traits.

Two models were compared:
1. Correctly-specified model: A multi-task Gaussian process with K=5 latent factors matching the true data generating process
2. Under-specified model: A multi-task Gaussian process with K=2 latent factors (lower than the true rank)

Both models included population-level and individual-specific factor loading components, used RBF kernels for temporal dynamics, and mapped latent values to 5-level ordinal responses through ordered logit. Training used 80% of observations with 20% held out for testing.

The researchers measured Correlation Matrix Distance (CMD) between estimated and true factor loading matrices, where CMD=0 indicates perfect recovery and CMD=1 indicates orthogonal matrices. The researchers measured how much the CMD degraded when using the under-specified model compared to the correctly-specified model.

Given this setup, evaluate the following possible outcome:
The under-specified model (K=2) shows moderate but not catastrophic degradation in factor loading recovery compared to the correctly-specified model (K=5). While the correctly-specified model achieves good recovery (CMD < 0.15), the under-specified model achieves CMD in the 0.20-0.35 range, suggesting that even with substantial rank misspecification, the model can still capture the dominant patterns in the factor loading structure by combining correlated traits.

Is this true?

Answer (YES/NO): NO